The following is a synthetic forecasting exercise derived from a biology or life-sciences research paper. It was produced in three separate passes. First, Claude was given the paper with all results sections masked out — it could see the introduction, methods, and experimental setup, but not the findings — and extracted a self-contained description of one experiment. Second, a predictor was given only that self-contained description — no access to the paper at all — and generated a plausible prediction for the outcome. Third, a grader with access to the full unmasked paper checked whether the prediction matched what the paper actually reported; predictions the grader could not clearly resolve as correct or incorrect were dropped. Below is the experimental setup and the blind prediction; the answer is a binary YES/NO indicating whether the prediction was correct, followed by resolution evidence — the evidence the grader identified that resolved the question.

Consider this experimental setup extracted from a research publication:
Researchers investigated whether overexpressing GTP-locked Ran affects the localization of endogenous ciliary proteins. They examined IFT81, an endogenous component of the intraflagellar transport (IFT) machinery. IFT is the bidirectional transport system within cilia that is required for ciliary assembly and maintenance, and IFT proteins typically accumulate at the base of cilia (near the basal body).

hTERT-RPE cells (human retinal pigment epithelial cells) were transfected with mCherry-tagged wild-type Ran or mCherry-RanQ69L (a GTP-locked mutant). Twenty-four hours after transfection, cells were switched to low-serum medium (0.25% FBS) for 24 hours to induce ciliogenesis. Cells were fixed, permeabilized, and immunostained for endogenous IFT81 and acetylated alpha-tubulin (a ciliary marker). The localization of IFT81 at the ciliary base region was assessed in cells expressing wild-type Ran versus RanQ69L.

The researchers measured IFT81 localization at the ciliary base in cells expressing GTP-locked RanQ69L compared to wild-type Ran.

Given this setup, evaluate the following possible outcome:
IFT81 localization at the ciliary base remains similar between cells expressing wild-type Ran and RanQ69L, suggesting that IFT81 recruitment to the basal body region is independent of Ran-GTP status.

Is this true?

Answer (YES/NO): YES